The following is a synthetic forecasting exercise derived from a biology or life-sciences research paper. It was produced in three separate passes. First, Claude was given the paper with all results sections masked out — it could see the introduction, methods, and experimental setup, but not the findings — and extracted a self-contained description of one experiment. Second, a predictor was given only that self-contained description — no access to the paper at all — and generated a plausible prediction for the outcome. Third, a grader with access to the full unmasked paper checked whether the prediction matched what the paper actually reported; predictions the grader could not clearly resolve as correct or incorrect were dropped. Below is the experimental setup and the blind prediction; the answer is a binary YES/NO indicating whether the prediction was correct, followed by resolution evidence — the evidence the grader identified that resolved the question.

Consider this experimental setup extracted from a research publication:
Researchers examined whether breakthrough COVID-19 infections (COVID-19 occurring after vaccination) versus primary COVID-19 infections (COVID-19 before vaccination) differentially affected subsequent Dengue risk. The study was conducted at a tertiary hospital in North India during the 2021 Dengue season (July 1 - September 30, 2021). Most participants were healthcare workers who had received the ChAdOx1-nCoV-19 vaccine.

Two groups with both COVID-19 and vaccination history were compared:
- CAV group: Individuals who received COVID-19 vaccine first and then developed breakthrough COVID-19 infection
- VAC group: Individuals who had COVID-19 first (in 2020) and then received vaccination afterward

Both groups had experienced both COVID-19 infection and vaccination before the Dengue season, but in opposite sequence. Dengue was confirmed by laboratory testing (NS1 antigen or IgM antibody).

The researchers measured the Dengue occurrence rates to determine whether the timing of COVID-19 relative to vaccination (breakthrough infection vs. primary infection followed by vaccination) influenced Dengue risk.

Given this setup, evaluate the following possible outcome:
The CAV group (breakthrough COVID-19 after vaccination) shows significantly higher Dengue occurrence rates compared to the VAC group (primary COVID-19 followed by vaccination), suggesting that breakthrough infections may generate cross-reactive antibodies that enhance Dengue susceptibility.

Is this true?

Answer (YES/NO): NO